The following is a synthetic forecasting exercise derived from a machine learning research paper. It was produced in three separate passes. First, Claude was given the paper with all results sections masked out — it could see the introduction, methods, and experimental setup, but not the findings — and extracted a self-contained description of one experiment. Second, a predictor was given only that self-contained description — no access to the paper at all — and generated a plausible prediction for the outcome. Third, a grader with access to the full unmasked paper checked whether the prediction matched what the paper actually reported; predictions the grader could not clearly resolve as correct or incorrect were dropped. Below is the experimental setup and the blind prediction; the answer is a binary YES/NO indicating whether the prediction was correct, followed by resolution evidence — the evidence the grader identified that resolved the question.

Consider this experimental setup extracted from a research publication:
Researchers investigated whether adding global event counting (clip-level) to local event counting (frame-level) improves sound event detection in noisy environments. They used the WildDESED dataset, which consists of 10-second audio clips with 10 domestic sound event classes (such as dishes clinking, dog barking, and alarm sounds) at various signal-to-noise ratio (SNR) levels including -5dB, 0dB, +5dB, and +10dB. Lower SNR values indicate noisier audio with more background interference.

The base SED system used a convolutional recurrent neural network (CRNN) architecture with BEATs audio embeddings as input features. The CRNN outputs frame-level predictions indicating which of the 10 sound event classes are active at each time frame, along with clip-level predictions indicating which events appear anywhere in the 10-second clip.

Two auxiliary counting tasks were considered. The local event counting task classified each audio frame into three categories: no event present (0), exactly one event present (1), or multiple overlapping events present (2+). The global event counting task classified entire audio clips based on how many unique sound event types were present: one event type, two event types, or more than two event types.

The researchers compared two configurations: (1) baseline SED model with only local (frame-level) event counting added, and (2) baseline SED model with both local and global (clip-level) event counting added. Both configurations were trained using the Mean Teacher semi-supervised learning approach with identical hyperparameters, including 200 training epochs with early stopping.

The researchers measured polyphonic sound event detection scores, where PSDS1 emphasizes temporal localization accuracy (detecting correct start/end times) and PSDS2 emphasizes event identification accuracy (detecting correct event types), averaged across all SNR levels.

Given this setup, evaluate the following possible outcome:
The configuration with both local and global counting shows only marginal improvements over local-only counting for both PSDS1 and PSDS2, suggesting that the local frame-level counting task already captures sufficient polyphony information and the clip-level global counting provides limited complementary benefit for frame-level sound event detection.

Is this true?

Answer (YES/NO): NO